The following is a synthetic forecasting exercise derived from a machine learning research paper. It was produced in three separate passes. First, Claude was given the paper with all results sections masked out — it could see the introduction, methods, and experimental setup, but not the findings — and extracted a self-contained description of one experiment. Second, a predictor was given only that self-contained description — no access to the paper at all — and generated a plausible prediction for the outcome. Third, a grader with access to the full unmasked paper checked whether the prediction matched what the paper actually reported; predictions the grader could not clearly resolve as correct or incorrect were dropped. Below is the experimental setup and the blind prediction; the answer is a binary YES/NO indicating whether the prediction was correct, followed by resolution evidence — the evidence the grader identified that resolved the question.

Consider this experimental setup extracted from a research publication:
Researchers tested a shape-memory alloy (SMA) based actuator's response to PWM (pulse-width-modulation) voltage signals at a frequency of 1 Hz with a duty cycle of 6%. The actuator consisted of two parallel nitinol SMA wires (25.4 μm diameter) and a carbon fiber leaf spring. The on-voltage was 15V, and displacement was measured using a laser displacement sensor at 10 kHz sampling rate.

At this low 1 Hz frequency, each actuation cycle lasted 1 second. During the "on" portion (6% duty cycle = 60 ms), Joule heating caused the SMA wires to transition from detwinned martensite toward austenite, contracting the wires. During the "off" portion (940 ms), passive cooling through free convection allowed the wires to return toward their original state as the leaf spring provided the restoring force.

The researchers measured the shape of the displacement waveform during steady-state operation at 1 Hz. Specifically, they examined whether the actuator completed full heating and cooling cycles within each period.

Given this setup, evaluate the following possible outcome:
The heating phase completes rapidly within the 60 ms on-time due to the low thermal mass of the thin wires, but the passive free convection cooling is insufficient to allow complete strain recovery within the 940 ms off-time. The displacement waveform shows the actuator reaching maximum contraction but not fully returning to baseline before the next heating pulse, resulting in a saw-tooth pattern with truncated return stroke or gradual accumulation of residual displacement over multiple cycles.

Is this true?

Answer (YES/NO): NO